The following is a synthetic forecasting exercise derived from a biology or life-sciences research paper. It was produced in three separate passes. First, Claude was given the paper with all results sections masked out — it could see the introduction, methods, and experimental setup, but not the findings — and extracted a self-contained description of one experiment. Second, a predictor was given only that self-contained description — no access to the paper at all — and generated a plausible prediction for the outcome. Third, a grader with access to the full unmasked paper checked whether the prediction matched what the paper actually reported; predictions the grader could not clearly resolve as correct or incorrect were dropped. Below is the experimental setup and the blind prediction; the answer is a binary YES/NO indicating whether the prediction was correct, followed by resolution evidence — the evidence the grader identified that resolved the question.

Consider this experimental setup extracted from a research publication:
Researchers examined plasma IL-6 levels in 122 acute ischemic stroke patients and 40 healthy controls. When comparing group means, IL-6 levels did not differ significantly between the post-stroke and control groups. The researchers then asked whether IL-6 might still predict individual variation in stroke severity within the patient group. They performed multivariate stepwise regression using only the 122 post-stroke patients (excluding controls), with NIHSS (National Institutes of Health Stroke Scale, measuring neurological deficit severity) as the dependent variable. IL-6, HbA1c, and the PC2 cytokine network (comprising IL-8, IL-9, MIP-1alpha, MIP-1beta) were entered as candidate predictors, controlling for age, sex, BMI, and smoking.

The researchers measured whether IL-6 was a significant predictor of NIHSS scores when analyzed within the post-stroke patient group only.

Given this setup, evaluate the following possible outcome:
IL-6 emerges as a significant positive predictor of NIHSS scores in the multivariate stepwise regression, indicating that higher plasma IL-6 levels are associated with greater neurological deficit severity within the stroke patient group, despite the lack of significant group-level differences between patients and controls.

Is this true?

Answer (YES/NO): YES